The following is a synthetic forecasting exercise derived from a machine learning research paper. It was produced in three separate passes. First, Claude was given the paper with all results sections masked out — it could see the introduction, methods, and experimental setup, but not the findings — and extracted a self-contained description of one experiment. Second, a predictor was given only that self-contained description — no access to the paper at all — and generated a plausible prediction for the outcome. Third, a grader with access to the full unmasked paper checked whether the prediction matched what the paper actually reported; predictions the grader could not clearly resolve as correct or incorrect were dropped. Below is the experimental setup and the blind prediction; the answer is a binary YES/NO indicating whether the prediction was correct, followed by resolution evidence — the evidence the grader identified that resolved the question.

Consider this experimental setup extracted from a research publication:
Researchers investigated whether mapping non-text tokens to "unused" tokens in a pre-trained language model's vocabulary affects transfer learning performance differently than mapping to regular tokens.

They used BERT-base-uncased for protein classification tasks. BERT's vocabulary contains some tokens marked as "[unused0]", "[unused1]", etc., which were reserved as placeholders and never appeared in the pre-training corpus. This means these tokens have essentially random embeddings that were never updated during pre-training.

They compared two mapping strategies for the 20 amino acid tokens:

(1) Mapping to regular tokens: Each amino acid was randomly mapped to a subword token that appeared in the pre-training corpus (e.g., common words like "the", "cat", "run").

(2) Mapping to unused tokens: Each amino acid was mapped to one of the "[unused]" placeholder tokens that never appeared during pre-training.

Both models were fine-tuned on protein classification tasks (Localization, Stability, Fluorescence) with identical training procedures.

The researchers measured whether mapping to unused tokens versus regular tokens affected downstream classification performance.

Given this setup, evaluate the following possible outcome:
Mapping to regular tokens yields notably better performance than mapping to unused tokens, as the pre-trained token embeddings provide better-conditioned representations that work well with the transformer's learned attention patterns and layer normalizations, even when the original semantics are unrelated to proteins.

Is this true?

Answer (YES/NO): YES